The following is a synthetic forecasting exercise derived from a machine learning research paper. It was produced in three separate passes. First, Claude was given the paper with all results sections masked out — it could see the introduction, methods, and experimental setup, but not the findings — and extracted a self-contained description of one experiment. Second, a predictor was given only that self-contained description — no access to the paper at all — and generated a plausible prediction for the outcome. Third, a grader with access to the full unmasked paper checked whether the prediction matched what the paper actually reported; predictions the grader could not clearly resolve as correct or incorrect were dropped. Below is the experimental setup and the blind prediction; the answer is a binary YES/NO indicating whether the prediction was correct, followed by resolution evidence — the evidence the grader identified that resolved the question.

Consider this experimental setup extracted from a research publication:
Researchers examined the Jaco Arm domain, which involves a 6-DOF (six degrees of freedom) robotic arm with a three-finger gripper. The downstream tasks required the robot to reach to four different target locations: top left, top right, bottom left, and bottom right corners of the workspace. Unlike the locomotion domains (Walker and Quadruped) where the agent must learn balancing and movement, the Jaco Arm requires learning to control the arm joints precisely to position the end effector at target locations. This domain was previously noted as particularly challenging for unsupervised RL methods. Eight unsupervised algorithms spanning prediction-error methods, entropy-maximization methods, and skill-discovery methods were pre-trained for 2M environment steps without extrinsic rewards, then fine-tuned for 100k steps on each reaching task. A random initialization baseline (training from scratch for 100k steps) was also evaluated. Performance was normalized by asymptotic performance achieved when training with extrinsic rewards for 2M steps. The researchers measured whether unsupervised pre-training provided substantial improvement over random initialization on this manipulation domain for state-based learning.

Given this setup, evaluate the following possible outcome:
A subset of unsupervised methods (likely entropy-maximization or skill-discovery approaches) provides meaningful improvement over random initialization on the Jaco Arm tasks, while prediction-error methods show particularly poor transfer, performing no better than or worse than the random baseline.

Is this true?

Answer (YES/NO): NO